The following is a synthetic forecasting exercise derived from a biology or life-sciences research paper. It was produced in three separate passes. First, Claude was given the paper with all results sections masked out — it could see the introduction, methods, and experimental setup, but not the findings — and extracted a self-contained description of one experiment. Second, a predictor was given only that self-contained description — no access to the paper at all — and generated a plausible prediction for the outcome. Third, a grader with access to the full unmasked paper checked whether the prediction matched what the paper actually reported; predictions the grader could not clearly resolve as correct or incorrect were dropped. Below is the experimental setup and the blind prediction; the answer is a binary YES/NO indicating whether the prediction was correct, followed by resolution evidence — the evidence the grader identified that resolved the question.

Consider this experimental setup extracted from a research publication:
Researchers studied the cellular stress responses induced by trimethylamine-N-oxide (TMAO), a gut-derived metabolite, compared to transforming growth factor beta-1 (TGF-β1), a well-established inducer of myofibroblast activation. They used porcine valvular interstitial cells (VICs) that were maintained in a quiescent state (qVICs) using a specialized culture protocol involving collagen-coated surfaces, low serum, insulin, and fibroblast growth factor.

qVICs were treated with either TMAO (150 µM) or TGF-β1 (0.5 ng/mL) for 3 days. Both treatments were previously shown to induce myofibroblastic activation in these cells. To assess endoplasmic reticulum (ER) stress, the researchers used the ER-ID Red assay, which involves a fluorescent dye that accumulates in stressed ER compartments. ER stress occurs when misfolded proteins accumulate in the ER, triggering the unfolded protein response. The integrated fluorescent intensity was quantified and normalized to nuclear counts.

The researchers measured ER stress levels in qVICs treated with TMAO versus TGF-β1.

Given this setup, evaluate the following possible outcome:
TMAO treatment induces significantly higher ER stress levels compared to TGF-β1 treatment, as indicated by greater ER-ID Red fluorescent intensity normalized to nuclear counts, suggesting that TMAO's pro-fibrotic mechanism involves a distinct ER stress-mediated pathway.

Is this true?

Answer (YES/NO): YES